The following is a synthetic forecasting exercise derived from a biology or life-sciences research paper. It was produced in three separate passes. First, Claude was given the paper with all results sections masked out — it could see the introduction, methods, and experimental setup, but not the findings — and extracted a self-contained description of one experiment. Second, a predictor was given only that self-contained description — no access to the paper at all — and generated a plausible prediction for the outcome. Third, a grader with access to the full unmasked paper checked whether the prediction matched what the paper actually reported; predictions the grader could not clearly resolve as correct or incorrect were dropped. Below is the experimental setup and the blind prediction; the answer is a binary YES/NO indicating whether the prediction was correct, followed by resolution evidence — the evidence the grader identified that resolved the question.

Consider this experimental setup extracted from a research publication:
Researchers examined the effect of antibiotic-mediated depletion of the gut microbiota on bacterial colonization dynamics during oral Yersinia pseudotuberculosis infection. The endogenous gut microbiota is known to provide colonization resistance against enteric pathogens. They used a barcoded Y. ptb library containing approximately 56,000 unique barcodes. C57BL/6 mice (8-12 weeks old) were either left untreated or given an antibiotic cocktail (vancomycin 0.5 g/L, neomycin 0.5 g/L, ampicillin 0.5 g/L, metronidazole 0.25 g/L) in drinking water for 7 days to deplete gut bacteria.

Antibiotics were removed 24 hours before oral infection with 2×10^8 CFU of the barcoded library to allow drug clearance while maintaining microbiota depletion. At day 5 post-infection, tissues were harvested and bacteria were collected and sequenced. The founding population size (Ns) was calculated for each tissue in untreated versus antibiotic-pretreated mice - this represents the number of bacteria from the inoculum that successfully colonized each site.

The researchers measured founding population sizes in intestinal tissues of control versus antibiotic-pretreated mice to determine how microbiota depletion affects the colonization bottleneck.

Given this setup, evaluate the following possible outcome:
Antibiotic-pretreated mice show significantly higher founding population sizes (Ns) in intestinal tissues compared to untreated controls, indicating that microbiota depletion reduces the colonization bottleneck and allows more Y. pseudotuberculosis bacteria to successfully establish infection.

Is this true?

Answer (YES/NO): NO